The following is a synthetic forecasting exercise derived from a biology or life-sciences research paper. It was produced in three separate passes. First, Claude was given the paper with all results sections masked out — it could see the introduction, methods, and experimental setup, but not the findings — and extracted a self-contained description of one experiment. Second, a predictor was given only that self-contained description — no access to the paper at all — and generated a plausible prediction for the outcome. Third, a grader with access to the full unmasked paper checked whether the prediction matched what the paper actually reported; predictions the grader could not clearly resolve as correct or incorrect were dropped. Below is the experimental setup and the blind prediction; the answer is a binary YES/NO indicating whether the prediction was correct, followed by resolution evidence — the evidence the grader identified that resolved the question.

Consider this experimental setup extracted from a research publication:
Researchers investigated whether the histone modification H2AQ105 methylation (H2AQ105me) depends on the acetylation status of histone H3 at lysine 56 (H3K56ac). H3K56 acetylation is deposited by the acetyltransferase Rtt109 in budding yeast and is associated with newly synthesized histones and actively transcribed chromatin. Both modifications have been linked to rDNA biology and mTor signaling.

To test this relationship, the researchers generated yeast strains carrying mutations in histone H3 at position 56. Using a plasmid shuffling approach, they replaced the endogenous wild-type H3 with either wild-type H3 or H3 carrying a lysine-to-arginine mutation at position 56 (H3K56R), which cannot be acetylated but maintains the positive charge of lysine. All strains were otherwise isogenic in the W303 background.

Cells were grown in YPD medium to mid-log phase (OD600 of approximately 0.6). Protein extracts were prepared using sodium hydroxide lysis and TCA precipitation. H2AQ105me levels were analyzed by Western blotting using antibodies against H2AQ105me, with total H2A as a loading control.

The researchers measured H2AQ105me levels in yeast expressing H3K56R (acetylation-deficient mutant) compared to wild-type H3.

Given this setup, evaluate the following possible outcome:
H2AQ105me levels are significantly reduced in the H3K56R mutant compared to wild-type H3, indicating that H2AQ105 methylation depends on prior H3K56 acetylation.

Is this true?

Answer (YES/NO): YES